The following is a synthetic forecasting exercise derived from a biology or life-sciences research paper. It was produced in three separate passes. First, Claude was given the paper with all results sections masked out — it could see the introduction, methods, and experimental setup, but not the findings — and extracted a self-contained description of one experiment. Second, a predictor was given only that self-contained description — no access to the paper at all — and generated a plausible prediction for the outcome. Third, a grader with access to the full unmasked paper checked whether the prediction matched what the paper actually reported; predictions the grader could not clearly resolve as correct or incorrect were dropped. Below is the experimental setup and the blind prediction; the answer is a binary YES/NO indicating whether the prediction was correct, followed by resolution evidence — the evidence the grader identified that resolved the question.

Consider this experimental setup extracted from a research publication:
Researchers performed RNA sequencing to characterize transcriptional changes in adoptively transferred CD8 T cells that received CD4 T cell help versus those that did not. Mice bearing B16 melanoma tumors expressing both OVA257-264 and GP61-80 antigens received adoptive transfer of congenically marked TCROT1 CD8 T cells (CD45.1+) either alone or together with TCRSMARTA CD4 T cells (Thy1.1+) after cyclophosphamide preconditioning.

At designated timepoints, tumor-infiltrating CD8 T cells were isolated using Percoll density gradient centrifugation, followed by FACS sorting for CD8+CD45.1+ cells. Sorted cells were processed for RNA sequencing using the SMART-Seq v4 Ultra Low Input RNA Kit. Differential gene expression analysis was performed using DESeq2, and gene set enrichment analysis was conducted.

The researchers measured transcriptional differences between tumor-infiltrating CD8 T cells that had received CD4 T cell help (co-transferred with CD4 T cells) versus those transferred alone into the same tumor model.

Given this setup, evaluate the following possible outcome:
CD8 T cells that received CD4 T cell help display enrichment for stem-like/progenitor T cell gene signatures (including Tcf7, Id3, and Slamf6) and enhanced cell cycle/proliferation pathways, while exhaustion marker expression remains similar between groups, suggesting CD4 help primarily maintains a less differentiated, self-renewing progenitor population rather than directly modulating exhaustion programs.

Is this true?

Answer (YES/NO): NO